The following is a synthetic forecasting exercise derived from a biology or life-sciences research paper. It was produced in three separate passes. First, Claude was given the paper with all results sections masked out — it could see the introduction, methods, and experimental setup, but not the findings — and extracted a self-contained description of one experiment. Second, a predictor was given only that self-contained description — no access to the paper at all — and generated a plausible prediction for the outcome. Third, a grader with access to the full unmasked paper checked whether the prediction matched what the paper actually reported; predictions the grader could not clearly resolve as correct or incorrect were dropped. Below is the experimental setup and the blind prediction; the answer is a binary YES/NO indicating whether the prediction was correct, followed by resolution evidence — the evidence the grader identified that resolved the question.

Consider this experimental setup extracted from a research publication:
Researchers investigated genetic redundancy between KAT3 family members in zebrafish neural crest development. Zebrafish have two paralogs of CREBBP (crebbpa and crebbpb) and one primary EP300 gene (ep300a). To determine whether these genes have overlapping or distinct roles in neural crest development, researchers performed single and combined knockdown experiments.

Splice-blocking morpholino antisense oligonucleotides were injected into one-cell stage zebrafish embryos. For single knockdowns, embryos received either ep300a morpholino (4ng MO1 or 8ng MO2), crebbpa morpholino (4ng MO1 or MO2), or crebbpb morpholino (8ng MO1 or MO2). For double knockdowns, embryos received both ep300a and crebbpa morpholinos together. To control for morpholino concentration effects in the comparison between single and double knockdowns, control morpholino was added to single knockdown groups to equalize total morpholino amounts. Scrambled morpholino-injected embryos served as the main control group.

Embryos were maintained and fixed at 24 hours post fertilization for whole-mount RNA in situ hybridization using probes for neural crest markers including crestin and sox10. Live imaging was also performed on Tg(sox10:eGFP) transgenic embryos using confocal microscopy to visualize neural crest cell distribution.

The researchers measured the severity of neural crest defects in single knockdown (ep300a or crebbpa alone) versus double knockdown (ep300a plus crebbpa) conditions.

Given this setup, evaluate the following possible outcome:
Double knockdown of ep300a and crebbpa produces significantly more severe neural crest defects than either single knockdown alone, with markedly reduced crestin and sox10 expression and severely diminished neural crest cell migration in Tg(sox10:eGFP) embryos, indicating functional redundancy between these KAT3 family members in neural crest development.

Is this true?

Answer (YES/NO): NO